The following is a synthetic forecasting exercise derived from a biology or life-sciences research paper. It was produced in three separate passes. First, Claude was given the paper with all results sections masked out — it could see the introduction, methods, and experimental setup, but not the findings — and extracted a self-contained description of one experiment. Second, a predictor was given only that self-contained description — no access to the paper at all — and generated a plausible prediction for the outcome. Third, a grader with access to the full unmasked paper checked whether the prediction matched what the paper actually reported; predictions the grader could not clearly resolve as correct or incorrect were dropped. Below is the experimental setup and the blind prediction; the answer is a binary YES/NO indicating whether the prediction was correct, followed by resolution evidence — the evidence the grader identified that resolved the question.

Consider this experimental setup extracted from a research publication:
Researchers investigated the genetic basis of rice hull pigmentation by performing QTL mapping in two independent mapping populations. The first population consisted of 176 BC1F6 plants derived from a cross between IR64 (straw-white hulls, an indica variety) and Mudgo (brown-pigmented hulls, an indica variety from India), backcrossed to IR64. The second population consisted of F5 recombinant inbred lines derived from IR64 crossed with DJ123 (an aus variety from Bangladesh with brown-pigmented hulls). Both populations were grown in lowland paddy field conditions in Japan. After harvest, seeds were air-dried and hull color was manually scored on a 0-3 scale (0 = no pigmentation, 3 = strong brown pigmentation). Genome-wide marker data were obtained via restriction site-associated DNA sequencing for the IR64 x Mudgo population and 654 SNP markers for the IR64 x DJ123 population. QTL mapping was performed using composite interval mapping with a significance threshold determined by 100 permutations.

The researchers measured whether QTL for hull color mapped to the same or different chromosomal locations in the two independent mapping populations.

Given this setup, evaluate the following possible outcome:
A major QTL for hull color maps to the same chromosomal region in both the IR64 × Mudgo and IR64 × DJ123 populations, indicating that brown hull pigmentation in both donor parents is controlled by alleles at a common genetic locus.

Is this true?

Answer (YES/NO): YES